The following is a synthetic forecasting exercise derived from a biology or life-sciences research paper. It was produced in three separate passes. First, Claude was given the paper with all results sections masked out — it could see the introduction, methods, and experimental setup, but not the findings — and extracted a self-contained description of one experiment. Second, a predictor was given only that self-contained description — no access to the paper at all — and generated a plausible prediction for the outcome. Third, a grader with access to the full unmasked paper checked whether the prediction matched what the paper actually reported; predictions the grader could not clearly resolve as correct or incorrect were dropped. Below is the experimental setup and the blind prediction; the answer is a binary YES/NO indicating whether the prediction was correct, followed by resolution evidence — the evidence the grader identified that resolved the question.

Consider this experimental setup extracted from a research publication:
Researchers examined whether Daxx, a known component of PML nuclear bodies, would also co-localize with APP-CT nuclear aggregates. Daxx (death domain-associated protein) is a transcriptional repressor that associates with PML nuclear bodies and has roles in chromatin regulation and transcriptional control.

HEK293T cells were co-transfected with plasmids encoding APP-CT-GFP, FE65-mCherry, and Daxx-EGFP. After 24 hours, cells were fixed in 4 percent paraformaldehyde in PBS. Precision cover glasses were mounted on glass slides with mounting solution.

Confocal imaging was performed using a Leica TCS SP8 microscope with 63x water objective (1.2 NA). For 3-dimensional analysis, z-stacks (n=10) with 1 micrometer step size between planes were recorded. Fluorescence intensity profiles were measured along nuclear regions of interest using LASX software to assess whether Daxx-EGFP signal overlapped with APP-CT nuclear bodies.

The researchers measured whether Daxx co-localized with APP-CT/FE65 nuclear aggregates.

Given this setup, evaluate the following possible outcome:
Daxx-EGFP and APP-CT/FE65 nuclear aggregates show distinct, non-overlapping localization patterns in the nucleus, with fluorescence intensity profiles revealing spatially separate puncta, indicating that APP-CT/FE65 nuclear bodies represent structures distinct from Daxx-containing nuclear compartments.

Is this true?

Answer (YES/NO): YES